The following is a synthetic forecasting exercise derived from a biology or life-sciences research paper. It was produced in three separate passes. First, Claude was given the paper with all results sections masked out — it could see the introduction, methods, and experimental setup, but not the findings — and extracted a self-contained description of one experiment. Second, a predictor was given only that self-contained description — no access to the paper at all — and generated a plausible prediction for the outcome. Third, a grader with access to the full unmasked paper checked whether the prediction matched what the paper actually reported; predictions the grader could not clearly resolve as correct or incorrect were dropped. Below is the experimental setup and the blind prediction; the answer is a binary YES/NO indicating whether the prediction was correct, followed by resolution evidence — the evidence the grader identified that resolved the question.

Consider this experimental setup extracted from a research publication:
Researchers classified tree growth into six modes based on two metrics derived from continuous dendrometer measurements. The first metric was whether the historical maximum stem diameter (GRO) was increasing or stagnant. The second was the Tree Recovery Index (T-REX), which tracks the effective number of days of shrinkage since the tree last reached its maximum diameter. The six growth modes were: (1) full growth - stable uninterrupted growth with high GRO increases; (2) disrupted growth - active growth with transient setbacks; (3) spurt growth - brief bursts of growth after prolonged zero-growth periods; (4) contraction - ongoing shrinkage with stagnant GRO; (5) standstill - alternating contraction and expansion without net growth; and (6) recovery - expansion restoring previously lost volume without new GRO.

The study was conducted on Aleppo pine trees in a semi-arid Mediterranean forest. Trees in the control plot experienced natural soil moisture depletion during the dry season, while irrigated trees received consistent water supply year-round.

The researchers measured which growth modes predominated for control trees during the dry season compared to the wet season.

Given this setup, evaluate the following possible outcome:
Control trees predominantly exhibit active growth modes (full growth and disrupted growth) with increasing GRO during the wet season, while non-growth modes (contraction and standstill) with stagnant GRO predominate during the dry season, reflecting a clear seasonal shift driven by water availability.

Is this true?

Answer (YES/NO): NO